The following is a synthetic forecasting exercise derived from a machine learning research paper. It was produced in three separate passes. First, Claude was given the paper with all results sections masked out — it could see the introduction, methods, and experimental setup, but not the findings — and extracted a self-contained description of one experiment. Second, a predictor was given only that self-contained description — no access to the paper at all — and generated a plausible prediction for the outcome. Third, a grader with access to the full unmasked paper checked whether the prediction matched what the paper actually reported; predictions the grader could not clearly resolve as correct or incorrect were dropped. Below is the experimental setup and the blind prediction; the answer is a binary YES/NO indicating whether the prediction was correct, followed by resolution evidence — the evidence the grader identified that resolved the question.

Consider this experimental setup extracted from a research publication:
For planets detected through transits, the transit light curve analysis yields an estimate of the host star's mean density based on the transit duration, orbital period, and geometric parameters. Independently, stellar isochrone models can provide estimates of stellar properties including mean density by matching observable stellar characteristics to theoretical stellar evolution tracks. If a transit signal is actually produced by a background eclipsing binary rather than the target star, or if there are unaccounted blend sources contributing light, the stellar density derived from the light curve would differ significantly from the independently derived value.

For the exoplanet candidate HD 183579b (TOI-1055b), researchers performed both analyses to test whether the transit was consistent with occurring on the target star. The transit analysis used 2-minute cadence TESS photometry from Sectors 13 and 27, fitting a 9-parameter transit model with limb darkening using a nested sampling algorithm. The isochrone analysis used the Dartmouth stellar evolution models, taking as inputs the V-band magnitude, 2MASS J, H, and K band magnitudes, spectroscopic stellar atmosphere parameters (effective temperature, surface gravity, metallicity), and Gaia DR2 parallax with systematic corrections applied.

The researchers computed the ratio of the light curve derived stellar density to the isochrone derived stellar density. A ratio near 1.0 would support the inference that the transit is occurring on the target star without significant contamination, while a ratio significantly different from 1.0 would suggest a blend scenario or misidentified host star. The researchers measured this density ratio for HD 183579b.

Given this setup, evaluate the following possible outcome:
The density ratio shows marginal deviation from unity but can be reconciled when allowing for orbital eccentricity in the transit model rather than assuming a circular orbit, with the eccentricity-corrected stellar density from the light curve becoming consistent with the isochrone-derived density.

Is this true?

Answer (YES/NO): NO